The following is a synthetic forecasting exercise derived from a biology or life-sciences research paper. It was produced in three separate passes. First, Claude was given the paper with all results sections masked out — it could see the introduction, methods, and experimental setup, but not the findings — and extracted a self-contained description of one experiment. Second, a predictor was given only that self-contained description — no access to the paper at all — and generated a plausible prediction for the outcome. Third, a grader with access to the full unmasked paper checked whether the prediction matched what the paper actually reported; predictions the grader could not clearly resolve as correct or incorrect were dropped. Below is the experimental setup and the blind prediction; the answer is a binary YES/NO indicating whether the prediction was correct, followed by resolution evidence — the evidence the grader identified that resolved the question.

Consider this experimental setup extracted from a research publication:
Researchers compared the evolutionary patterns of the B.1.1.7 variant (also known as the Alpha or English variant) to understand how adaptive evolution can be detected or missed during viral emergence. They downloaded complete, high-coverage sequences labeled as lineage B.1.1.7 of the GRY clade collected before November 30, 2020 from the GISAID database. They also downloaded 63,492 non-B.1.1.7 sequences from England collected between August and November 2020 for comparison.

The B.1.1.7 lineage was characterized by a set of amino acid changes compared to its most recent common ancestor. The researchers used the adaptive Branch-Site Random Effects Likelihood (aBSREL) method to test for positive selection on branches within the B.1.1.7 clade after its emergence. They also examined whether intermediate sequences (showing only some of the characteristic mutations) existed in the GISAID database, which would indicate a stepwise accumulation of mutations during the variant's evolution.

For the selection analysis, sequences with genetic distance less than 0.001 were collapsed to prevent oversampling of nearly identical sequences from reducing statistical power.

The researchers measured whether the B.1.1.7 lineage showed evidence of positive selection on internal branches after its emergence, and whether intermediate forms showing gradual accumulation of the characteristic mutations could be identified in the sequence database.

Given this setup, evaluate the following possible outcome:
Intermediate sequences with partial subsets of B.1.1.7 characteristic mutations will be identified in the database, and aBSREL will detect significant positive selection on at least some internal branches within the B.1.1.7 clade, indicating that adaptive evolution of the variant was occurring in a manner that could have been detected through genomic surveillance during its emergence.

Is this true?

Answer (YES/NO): NO